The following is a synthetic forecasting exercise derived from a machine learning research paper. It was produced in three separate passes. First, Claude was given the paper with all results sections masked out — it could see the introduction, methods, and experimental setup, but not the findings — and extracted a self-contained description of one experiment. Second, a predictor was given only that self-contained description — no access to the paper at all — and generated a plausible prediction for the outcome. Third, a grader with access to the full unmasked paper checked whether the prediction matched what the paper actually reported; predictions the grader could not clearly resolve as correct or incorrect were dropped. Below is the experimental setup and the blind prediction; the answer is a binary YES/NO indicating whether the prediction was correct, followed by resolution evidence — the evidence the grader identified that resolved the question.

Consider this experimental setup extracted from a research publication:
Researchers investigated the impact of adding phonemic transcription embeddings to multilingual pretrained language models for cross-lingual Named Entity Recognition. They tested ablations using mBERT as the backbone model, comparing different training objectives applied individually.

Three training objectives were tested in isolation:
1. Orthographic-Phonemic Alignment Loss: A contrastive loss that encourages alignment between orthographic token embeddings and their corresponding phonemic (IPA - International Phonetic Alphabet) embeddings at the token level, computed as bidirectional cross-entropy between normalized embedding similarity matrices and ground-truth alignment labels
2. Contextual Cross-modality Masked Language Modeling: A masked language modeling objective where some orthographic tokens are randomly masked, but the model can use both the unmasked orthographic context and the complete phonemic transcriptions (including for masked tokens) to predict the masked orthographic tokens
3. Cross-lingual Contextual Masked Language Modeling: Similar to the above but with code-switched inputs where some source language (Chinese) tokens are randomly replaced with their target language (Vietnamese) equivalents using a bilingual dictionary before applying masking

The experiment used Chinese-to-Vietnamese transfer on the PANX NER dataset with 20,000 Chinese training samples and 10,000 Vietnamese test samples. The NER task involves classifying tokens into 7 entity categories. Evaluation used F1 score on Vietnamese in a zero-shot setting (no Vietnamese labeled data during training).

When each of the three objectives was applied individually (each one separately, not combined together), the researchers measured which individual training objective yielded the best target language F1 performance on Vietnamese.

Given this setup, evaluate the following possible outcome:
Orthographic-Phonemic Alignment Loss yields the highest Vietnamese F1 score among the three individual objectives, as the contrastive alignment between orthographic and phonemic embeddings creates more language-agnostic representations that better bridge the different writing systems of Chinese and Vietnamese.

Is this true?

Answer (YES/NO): YES